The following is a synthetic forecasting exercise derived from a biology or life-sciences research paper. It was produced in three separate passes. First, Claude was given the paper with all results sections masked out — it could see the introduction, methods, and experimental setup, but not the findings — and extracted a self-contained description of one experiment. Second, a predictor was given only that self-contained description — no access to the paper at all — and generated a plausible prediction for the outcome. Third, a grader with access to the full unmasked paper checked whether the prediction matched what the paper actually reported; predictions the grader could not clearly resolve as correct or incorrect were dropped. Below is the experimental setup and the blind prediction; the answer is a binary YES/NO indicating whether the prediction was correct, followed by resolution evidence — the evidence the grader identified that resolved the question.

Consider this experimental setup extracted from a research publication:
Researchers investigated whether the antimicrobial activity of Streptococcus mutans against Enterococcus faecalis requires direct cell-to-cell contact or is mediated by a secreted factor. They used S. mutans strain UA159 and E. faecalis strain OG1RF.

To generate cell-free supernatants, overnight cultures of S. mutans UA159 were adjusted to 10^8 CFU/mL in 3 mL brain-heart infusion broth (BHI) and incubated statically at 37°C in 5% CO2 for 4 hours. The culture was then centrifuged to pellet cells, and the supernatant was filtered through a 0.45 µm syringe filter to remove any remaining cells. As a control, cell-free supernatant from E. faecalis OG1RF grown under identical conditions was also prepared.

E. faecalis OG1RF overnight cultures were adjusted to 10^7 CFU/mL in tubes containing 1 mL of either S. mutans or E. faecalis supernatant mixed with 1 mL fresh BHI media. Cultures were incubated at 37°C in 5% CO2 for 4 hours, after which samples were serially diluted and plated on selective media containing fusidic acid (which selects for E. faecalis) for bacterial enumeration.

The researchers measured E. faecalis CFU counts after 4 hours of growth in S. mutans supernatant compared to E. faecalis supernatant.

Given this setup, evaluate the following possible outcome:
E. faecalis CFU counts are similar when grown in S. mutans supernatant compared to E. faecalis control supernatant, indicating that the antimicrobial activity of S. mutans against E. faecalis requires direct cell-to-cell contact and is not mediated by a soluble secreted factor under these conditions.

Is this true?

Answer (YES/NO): NO